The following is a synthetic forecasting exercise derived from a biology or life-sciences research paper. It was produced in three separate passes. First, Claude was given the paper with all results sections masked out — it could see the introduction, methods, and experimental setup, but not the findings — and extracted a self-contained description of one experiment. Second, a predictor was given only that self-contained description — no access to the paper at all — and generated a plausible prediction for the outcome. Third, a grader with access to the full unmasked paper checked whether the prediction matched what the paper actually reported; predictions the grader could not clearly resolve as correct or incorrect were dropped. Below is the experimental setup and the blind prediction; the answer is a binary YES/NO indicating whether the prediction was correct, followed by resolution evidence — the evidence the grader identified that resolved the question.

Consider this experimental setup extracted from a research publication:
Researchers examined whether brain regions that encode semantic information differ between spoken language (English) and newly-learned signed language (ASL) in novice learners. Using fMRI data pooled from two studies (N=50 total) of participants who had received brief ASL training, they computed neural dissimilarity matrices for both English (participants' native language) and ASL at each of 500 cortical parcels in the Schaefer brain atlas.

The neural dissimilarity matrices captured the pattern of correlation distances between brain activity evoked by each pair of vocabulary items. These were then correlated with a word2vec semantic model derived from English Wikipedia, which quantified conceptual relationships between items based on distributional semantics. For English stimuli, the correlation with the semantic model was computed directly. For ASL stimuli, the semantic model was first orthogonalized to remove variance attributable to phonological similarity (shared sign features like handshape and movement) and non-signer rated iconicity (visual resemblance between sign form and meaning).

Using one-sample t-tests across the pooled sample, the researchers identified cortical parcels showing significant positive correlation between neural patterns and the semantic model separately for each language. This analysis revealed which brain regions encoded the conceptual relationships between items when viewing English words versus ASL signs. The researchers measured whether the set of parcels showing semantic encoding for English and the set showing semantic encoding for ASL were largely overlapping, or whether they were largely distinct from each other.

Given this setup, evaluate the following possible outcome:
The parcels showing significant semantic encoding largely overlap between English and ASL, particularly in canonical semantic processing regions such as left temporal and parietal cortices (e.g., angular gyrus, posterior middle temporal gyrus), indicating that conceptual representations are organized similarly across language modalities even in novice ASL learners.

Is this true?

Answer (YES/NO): NO